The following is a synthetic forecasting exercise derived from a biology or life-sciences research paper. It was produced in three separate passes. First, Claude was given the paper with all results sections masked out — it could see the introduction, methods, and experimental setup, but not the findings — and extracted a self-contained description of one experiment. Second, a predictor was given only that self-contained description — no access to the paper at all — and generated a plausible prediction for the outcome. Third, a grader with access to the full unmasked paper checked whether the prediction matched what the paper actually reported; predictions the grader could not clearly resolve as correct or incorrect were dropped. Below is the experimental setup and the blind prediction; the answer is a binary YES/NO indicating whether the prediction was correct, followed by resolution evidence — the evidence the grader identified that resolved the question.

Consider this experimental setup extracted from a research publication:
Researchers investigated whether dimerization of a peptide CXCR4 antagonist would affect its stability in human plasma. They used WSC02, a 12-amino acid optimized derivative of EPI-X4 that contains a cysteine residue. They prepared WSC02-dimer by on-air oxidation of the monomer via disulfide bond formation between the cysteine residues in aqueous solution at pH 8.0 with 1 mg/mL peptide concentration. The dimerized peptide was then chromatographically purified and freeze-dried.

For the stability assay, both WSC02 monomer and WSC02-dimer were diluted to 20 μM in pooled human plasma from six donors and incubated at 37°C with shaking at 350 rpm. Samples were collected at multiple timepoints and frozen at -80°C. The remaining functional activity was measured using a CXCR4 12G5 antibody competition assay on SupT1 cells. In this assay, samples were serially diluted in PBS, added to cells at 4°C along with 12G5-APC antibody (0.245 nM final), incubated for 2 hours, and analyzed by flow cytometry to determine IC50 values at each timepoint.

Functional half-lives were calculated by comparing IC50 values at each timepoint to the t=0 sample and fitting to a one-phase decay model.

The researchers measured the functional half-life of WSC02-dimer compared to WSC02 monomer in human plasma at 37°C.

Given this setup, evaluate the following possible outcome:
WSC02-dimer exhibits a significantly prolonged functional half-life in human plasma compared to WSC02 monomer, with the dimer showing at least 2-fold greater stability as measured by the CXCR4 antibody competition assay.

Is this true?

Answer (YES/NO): YES